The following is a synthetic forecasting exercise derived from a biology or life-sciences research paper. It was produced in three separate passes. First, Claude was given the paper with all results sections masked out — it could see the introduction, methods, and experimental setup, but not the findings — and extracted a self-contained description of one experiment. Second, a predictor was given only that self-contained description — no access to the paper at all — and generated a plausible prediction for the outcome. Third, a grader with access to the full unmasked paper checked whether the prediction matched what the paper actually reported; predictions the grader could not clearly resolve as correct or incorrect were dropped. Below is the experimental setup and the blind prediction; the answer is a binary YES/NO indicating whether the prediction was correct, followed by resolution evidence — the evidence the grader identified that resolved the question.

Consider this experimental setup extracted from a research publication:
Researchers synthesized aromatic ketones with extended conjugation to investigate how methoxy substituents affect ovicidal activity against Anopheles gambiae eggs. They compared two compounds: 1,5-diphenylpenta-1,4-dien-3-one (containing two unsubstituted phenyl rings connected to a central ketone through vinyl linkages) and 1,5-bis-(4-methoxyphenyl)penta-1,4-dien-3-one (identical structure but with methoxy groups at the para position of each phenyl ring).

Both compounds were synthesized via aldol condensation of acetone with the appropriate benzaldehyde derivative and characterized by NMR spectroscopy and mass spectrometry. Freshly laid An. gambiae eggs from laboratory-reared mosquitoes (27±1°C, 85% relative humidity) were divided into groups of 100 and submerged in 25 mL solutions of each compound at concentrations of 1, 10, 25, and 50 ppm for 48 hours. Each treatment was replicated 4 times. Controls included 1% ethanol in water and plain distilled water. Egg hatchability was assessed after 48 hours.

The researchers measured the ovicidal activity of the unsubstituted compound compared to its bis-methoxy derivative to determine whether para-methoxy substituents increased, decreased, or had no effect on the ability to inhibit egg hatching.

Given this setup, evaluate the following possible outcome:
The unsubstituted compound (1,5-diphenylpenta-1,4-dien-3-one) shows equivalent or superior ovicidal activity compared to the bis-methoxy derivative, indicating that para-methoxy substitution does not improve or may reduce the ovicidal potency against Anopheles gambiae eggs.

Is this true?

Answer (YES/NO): YES